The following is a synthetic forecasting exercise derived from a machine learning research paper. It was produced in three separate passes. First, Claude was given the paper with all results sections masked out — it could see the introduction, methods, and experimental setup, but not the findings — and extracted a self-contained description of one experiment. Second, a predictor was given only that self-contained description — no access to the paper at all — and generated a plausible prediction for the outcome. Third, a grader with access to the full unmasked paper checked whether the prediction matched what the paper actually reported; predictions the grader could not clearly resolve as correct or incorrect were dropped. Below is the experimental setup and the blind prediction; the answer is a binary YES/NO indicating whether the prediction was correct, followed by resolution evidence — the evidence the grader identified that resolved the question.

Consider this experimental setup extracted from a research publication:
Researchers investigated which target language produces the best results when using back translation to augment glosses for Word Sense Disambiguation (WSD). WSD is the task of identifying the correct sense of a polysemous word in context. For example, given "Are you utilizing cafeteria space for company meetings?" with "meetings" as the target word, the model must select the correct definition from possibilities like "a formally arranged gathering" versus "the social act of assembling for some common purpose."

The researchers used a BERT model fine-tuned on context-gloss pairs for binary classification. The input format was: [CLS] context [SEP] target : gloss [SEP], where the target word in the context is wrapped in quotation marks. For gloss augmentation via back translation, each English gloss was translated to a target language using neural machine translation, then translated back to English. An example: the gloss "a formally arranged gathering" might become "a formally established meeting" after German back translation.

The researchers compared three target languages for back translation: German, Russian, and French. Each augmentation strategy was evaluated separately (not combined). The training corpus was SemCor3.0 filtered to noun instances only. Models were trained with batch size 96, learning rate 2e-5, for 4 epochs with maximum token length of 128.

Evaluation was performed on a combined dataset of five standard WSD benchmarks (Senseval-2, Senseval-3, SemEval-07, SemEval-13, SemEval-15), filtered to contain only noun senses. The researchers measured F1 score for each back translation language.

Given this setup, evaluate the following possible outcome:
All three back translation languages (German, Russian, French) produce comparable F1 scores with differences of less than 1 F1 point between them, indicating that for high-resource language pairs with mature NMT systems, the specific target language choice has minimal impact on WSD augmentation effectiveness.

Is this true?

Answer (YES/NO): NO